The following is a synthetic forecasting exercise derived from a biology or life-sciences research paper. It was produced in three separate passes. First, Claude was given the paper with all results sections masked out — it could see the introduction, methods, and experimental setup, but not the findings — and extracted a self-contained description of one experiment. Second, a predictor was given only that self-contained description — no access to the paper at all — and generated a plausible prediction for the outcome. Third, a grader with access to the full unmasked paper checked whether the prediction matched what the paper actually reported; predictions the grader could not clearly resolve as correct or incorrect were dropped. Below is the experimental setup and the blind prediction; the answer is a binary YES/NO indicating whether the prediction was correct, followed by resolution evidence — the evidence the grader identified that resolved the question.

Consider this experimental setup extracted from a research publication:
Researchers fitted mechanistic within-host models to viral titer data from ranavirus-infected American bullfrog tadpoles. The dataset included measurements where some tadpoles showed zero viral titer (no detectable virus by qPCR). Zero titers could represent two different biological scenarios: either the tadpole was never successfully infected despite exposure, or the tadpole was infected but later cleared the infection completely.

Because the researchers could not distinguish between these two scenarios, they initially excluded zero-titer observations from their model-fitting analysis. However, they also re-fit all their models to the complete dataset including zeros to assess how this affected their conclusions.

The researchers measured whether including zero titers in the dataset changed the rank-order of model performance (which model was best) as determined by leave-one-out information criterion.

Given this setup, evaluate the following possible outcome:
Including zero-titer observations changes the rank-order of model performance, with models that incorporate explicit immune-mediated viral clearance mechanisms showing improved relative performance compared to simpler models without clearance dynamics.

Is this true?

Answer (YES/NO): NO